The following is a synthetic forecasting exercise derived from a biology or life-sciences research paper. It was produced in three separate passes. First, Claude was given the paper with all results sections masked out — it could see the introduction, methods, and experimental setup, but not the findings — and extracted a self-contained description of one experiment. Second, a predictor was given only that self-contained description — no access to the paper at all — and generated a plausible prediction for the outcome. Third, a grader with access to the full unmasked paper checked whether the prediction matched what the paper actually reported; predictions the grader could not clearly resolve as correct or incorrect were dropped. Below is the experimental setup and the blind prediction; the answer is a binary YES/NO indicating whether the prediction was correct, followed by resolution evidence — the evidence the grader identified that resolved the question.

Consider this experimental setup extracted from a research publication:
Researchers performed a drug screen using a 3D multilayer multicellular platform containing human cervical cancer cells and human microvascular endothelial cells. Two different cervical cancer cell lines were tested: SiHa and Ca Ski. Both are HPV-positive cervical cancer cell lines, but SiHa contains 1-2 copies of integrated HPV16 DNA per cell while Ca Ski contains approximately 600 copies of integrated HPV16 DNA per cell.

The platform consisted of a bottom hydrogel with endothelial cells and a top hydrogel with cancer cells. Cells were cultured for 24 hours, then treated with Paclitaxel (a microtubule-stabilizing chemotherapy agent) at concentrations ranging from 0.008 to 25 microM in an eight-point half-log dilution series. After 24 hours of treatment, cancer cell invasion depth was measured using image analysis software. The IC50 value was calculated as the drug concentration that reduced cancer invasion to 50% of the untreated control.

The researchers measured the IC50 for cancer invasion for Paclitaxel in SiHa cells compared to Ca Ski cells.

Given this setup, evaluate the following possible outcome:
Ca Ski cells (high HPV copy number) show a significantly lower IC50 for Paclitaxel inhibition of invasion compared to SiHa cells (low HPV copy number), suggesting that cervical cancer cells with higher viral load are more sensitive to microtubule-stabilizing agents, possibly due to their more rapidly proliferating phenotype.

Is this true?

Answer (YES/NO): NO